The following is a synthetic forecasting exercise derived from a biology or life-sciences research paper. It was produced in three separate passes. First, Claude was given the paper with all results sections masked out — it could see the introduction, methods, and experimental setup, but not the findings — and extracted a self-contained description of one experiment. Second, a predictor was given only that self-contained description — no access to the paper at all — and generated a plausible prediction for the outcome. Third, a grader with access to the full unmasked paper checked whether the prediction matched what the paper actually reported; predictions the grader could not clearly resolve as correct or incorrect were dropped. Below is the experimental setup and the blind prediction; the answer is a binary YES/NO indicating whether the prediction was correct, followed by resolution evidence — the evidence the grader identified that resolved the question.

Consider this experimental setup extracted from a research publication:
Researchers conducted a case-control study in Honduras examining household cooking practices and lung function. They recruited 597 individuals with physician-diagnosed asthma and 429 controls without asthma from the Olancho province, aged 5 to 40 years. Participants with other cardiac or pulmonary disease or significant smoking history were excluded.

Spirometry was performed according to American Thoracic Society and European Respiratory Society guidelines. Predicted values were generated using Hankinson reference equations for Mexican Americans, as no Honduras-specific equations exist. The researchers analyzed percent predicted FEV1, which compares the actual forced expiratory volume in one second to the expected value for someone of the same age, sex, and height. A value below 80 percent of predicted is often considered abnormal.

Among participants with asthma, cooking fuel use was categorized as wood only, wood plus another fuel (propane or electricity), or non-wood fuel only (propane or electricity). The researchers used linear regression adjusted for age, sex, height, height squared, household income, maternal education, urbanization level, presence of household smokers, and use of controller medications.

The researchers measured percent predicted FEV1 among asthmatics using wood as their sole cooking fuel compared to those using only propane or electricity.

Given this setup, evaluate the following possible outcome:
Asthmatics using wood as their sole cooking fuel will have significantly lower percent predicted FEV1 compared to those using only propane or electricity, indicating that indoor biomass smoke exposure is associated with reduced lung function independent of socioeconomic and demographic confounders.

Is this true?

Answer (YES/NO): NO